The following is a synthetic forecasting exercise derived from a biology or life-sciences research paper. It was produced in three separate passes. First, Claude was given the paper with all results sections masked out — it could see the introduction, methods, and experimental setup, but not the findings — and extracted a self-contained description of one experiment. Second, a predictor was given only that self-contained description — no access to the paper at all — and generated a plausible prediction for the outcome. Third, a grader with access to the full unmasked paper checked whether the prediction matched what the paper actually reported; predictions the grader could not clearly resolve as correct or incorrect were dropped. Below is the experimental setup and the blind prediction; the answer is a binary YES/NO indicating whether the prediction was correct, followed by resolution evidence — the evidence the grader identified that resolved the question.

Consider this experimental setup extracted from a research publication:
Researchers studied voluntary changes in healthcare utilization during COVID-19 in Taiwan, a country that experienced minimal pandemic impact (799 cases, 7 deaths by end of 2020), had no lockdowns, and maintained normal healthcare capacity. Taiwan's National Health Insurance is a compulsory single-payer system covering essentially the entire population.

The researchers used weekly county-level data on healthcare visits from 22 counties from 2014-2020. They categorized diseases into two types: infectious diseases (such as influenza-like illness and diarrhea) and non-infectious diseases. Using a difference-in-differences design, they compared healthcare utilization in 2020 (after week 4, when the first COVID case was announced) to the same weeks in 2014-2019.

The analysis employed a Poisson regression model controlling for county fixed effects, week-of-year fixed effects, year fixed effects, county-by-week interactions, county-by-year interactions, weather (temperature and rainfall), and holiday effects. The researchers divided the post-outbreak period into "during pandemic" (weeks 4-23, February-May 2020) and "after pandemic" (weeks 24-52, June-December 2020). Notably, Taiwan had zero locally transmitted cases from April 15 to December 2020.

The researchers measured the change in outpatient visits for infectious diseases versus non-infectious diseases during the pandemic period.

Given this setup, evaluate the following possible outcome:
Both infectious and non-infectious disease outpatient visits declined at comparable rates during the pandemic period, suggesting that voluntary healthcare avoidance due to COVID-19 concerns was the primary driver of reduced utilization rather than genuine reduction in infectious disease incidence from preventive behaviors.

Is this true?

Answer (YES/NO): NO